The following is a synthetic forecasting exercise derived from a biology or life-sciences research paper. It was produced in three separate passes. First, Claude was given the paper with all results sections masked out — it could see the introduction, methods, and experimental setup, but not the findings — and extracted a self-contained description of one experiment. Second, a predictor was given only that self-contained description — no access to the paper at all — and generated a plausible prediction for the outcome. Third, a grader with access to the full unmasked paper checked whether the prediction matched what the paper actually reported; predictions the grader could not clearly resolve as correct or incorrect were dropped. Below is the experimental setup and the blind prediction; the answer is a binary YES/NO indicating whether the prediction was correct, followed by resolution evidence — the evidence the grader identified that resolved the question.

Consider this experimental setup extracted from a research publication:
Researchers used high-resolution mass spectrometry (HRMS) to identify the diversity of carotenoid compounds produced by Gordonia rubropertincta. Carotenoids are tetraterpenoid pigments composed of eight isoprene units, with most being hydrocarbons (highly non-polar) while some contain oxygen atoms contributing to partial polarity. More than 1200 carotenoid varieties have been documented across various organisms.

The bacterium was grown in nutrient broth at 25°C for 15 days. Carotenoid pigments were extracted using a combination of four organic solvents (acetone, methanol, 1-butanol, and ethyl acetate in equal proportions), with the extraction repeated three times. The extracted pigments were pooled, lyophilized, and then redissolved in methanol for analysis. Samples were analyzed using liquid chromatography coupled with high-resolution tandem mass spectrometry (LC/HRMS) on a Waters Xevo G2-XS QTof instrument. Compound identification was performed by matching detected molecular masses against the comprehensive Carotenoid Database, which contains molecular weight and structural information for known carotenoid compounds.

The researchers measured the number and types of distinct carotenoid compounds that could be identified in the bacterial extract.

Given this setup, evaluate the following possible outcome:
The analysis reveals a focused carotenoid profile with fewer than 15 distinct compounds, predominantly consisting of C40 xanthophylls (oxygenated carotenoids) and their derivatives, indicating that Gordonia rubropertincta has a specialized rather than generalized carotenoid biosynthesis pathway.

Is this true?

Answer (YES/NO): NO